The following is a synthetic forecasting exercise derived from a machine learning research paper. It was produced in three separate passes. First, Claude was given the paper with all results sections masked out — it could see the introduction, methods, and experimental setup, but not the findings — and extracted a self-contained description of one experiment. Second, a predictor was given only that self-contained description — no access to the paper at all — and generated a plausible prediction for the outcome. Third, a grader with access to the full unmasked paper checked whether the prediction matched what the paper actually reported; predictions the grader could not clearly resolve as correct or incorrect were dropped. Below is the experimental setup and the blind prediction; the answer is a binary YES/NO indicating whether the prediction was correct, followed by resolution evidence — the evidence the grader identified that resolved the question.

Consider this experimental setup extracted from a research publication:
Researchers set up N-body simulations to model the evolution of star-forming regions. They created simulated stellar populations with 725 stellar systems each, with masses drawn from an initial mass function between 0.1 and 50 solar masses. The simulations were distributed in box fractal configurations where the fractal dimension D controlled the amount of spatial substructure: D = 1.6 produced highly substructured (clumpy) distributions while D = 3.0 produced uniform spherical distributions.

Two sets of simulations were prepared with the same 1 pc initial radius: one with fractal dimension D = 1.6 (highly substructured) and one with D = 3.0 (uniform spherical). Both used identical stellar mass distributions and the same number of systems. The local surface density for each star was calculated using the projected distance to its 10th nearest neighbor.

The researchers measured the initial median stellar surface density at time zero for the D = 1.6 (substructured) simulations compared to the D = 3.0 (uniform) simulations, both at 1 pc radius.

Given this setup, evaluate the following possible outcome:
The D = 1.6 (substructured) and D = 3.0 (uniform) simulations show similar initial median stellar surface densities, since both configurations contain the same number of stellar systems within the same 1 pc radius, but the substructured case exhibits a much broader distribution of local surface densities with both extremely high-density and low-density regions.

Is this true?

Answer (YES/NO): NO